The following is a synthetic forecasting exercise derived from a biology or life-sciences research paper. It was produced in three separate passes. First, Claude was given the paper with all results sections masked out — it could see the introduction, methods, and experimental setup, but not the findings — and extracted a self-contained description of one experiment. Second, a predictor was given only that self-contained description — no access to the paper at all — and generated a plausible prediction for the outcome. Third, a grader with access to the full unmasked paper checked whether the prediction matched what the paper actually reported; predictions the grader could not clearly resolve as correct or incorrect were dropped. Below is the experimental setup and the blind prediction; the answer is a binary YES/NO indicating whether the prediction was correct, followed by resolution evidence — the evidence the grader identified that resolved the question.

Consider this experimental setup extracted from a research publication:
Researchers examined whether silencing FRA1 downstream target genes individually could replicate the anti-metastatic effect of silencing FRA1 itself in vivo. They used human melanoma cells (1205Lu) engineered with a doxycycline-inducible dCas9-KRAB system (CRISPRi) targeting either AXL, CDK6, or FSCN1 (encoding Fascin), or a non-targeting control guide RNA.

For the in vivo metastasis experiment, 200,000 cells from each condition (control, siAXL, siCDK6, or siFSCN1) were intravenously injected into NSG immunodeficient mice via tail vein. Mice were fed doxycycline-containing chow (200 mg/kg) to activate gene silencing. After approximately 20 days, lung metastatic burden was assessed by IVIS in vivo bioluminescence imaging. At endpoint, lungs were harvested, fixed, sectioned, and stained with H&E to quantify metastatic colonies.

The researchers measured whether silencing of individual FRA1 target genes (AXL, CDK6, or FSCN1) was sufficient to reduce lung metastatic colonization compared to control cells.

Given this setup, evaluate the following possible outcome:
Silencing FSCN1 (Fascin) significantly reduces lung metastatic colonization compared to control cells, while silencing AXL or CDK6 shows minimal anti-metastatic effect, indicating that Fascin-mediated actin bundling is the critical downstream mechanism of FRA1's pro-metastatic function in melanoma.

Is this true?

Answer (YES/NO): NO